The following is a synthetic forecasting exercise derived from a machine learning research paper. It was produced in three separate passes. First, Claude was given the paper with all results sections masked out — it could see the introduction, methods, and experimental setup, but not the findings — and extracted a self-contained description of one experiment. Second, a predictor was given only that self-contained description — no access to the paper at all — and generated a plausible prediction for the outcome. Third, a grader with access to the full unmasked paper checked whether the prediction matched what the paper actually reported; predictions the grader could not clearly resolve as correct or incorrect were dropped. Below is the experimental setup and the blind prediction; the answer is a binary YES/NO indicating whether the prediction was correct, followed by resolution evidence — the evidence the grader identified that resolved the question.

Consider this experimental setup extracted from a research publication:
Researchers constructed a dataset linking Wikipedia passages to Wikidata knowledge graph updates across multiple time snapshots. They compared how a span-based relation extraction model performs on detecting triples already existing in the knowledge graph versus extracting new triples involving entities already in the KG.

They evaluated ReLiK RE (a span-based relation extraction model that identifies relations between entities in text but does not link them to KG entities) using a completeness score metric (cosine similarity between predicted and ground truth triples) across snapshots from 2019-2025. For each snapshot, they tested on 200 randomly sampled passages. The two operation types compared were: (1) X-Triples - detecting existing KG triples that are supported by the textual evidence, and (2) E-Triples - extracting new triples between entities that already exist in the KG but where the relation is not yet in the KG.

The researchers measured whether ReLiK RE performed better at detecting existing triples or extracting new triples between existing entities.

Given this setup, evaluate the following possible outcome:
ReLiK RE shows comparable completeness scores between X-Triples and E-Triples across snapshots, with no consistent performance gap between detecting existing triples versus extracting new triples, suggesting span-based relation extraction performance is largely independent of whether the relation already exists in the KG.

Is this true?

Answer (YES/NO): NO